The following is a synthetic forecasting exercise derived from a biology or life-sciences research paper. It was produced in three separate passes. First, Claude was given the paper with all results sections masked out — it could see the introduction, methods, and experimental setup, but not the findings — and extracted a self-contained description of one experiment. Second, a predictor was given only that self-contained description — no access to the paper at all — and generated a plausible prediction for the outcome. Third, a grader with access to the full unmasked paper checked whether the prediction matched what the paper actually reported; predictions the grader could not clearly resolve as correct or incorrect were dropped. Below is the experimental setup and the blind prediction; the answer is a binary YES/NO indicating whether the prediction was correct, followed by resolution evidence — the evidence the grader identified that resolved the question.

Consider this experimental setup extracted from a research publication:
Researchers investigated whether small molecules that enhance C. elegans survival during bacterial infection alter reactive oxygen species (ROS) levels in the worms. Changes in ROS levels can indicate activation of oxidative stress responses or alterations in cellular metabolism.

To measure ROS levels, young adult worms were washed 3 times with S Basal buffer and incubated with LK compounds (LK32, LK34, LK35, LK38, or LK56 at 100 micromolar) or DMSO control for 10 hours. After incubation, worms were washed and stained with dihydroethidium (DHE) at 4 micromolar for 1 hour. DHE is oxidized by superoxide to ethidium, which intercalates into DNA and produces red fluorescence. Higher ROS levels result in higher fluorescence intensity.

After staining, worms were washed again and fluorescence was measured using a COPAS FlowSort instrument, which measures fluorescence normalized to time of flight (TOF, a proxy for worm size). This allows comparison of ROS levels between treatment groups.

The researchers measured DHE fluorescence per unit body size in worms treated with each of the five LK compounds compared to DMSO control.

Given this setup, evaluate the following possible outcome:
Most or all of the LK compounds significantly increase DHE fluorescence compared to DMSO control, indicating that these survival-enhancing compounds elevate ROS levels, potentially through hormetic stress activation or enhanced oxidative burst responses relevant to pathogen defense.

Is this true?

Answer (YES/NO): NO